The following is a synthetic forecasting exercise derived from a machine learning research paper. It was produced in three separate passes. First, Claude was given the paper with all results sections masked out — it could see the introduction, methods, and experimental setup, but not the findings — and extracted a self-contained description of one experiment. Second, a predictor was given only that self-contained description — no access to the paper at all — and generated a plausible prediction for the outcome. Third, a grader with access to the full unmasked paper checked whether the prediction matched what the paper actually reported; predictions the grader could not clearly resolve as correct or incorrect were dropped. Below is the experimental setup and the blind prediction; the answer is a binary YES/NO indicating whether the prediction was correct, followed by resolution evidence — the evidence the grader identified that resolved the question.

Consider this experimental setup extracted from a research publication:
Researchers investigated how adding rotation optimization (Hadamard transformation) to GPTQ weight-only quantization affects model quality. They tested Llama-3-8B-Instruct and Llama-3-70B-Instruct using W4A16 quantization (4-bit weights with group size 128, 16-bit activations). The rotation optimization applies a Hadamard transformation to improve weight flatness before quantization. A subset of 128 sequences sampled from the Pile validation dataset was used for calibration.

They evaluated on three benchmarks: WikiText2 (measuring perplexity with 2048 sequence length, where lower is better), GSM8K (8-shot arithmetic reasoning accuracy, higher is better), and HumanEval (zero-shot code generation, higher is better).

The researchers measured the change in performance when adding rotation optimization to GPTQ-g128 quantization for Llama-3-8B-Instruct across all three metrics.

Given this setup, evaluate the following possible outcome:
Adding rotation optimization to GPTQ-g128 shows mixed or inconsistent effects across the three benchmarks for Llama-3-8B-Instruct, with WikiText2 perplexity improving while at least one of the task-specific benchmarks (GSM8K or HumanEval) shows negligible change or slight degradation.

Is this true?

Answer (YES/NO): NO